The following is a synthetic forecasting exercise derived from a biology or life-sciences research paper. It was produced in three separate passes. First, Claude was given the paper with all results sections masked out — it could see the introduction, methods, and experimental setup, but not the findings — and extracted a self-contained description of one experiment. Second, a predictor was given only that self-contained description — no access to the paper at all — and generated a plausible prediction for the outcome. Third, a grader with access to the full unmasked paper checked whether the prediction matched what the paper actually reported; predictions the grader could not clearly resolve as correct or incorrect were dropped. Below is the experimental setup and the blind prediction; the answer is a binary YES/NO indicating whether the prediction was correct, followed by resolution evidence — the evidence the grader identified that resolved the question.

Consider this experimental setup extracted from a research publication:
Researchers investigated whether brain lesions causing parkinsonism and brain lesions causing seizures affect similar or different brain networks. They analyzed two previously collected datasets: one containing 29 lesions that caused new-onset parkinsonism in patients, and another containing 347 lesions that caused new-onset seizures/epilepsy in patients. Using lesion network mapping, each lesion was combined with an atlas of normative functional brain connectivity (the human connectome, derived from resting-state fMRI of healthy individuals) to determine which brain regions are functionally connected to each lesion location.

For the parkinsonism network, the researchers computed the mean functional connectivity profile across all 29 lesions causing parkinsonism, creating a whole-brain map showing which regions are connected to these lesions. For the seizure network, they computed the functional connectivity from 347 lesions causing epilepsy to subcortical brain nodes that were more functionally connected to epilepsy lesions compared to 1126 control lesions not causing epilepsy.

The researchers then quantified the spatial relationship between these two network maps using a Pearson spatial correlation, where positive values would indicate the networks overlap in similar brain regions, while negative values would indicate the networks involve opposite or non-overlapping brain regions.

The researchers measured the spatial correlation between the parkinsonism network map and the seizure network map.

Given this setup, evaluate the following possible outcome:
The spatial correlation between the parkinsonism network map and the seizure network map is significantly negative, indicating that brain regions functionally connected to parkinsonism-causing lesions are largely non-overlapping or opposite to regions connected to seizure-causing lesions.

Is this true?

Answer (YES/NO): YES